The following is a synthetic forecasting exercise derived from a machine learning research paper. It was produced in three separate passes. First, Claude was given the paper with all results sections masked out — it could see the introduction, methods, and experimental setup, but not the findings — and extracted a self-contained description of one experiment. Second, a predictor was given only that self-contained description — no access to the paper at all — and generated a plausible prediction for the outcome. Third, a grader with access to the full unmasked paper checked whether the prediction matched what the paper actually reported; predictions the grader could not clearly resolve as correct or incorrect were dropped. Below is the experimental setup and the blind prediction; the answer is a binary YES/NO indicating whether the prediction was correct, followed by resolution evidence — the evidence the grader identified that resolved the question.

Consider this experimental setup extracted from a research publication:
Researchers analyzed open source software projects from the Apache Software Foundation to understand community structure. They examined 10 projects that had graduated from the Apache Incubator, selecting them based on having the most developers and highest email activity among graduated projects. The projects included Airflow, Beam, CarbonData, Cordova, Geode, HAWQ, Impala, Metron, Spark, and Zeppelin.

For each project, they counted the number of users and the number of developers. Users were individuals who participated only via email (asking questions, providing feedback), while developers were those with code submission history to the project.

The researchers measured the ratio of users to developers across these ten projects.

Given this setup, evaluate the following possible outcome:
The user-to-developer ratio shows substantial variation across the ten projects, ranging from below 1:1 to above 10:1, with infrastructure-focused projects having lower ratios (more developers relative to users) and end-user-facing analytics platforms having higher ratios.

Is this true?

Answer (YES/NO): NO